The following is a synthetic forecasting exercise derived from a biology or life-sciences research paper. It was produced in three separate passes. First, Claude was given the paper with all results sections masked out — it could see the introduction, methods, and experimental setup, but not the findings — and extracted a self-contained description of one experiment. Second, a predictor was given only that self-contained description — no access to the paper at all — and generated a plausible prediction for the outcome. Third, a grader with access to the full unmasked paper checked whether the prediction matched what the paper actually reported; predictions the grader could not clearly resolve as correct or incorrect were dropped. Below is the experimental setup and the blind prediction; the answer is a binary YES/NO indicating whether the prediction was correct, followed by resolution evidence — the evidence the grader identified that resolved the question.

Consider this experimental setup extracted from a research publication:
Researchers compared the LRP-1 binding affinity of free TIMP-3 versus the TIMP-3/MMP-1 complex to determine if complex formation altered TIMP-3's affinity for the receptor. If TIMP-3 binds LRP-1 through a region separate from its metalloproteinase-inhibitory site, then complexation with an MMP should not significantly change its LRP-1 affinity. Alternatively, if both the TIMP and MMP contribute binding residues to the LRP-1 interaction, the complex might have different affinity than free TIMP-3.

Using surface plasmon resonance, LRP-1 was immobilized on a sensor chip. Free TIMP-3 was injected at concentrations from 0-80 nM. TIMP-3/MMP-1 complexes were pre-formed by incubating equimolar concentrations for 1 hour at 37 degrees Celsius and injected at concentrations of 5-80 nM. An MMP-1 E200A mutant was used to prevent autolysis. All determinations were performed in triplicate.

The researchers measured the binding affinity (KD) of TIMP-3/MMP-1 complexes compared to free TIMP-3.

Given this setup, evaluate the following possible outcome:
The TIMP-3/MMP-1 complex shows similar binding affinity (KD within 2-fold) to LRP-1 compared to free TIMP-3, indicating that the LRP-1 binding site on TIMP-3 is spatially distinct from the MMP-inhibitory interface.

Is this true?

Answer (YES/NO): NO